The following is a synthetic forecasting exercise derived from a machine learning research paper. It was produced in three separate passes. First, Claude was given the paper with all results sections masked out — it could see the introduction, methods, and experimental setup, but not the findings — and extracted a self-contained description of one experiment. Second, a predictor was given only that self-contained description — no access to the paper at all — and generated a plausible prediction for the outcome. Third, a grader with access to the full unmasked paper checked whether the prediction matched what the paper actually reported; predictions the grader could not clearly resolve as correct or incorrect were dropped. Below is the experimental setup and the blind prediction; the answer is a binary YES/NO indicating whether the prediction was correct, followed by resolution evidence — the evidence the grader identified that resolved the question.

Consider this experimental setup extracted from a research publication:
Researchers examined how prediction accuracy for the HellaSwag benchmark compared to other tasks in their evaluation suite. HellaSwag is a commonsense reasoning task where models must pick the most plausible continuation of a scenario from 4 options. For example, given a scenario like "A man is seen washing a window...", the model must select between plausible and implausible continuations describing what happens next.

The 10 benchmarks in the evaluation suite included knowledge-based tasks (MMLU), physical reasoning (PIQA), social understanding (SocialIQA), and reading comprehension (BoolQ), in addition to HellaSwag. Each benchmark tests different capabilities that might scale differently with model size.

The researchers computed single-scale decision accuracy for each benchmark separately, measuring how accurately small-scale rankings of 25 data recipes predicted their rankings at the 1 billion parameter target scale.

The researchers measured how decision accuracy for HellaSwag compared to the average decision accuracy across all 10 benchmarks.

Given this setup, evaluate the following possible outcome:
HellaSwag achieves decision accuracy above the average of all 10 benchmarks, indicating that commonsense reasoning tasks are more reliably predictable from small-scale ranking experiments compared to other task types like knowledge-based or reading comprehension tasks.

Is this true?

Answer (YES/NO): NO